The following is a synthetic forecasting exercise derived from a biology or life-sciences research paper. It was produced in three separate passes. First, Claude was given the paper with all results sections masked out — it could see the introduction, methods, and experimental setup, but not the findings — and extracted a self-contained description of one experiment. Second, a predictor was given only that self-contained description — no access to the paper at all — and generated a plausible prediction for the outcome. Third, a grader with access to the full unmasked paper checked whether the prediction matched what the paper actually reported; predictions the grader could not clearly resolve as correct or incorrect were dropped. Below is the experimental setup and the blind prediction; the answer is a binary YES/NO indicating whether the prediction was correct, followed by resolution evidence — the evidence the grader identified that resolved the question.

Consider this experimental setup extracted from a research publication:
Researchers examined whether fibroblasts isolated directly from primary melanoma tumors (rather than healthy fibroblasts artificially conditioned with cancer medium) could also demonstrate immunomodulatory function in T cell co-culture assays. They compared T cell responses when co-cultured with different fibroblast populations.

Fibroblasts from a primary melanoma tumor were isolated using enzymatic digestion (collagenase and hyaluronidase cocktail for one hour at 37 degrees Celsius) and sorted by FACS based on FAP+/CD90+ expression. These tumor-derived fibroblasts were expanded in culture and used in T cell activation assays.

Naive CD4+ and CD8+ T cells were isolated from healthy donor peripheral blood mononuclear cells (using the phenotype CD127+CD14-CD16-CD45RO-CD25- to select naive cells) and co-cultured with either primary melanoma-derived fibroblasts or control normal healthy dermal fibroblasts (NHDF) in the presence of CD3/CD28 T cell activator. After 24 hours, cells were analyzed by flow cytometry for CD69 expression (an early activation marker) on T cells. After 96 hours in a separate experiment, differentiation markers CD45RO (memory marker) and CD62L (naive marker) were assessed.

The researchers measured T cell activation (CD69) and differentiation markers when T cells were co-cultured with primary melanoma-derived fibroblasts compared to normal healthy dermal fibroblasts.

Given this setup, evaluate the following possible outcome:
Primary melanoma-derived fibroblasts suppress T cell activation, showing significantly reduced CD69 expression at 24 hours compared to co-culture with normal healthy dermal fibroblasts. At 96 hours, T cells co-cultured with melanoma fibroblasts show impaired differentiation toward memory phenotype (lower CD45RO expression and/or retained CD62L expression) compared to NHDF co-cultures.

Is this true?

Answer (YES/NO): NO